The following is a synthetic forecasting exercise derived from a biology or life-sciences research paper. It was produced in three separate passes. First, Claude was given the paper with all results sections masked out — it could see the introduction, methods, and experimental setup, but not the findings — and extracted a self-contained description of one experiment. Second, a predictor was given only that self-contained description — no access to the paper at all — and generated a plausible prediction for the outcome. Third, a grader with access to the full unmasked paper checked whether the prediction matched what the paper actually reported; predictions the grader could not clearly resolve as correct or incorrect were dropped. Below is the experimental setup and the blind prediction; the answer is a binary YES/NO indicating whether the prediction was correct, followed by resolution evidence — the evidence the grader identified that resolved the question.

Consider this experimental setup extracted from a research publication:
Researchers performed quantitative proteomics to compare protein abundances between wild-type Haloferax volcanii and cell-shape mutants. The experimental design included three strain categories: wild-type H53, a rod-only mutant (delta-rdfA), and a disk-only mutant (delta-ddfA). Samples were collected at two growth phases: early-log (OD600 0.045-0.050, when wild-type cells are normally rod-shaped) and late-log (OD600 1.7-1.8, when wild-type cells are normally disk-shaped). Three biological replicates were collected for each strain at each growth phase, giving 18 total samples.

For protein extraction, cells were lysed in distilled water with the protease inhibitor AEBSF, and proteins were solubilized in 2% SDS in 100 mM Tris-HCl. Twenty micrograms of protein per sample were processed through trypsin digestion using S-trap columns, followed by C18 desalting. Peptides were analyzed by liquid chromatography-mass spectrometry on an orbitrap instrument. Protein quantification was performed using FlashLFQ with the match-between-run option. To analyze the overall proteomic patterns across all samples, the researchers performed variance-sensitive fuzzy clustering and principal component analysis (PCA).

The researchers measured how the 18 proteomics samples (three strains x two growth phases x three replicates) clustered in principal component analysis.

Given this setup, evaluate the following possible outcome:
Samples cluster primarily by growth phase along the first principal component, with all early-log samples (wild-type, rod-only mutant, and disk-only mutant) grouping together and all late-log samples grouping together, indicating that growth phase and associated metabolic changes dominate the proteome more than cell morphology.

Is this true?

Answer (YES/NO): YES